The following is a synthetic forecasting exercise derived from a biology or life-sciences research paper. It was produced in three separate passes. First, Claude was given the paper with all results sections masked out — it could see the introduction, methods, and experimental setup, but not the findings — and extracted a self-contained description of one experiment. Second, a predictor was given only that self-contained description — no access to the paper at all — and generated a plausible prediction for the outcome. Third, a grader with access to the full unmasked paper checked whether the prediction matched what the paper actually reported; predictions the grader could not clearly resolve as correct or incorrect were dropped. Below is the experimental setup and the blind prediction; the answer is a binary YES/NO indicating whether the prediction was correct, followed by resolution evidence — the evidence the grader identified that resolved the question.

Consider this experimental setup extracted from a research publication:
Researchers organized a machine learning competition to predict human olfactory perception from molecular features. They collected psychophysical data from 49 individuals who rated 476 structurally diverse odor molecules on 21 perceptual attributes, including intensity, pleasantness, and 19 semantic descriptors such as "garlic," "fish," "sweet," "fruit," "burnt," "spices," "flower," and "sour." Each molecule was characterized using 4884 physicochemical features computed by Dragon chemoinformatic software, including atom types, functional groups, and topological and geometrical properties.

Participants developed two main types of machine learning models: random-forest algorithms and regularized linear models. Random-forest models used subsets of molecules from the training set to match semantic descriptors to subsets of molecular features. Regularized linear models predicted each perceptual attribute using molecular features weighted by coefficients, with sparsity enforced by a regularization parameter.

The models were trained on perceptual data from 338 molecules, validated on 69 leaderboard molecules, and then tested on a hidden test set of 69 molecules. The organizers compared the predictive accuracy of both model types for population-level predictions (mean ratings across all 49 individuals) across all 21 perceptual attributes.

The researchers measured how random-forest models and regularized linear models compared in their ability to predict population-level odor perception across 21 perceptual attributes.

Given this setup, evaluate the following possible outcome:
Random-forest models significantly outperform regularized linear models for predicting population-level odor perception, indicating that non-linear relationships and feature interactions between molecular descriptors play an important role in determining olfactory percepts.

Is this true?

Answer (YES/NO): NO